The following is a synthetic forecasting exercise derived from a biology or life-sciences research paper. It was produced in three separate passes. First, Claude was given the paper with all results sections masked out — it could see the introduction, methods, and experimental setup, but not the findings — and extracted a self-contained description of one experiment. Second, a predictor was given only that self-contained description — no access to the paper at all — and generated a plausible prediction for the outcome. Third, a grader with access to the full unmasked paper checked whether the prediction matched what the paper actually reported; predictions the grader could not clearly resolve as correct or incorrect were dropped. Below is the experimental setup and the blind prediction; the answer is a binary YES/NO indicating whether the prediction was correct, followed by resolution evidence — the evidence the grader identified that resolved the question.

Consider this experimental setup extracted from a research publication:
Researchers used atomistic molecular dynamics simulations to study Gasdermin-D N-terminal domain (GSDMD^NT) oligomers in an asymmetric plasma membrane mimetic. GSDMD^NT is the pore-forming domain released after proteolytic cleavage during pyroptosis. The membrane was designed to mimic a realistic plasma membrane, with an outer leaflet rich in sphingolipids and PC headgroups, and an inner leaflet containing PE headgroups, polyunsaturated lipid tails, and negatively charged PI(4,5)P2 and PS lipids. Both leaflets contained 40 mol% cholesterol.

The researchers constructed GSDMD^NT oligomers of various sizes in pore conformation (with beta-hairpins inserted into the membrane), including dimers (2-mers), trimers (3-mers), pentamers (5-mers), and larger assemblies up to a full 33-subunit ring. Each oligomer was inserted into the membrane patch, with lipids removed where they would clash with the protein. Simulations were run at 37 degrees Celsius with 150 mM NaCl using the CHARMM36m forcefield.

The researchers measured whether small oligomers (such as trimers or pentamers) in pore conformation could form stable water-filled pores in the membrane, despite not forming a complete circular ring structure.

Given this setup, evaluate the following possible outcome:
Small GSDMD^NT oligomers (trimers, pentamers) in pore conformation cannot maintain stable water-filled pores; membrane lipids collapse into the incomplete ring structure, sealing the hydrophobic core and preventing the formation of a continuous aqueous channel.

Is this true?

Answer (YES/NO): NO